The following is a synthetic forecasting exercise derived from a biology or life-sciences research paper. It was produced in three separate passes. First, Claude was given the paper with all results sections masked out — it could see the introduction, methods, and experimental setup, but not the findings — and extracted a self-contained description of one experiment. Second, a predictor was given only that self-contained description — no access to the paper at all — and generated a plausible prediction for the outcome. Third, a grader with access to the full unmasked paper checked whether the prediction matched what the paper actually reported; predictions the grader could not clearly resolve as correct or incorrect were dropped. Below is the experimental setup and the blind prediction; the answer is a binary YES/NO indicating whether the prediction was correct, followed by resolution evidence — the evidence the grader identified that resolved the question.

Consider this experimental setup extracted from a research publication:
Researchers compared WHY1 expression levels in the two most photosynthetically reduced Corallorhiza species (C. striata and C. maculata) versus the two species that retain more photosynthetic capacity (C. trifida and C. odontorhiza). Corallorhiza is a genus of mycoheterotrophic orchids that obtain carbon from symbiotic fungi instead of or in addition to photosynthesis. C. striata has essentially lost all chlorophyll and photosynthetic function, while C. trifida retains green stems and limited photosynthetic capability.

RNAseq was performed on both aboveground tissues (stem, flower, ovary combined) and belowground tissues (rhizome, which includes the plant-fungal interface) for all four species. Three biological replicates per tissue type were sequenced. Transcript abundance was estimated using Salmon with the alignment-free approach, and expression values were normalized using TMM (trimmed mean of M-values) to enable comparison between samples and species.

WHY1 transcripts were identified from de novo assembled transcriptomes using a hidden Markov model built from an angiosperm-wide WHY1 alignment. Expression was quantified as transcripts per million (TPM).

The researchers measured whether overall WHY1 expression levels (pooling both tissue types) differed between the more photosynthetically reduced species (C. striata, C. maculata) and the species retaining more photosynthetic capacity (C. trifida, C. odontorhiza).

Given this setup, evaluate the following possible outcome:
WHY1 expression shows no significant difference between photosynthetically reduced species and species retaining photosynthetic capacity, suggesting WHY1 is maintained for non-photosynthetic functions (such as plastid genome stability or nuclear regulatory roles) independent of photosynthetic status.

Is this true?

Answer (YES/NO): NO